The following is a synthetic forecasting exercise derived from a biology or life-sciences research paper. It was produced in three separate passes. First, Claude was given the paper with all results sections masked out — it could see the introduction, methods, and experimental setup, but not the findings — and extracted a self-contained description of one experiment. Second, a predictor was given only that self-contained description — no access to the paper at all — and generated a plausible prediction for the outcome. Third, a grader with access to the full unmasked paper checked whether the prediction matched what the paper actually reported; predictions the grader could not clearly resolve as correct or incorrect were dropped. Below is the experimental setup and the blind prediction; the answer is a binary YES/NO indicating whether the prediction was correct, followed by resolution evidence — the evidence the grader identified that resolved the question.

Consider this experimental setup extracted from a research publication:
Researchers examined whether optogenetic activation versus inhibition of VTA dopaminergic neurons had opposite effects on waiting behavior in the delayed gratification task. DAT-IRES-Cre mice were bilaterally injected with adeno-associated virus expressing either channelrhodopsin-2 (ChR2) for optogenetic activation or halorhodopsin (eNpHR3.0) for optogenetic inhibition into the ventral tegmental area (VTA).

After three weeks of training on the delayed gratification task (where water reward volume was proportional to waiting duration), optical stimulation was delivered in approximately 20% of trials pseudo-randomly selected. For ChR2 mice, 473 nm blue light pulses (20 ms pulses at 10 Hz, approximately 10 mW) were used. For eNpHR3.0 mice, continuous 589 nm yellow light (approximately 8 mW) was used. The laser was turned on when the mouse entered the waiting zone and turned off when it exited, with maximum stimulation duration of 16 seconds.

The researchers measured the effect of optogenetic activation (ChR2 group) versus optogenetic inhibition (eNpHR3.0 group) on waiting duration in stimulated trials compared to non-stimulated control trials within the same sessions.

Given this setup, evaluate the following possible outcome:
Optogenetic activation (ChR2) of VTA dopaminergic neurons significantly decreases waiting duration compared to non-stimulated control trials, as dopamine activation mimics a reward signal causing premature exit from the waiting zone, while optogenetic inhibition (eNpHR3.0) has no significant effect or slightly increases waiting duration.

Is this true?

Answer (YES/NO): NO